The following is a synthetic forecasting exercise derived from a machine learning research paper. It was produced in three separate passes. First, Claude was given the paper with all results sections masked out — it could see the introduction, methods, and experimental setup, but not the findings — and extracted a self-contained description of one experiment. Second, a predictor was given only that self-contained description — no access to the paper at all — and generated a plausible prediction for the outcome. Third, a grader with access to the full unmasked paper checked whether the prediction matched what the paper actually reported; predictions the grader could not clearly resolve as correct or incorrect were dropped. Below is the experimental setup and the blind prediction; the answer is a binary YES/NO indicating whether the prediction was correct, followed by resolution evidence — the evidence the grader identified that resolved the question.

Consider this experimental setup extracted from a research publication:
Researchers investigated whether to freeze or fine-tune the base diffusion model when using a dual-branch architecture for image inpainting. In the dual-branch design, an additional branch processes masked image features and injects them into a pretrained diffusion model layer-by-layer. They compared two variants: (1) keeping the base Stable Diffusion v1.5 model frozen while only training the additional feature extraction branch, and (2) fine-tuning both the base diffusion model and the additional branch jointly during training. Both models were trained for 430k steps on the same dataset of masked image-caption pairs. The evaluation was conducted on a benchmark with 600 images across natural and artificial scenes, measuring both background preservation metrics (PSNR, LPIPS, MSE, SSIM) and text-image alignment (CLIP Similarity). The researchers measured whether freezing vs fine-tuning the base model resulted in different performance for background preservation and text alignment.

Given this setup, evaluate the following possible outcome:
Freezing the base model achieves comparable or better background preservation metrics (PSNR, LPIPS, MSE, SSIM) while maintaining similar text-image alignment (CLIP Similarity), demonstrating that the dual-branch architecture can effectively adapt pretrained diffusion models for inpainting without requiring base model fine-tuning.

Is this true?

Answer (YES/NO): NO